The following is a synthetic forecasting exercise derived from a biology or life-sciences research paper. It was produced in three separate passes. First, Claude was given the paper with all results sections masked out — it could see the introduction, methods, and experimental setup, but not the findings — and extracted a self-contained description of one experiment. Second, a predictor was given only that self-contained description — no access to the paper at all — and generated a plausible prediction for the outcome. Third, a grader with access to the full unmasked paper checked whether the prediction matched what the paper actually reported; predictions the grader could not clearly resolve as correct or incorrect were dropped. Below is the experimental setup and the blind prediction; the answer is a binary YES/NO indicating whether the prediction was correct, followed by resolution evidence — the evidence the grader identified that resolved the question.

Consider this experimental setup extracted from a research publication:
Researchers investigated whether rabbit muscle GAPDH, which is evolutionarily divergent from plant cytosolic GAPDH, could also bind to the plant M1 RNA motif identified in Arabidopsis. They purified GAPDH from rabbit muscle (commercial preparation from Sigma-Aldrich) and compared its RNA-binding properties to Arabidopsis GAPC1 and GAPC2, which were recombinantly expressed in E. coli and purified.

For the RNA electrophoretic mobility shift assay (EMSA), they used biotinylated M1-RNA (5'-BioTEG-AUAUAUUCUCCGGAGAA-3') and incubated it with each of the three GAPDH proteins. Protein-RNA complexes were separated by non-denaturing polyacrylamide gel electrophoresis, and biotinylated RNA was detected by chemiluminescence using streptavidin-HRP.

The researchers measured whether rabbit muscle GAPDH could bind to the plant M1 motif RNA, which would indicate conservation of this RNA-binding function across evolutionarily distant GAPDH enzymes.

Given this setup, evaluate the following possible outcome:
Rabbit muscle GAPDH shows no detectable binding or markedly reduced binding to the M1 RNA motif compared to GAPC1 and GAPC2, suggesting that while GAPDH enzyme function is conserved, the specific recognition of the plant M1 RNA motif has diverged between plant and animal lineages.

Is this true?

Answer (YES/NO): NO